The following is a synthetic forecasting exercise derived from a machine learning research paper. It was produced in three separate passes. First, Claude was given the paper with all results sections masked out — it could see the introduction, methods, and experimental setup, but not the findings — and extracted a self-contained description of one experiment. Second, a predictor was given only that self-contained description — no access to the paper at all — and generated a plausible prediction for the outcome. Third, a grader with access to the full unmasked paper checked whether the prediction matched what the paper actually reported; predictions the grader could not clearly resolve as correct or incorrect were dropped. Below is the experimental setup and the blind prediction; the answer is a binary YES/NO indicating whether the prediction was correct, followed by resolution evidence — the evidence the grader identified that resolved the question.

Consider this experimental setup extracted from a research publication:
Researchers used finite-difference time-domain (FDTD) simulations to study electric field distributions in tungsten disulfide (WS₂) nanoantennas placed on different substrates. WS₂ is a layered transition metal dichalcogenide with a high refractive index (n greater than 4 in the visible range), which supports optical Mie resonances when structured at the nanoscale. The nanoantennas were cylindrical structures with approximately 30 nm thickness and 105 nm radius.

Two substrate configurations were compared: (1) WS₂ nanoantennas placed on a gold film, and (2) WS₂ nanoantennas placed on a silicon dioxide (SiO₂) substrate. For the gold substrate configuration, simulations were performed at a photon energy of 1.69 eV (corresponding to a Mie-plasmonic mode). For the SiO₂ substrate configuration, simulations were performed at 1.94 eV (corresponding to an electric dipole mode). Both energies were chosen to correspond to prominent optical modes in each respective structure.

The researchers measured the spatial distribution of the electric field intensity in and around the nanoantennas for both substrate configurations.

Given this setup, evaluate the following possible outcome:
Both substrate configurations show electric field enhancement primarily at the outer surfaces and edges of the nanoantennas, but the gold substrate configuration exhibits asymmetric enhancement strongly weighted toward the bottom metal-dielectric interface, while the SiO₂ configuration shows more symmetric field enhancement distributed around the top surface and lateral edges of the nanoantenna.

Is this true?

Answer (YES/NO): NO